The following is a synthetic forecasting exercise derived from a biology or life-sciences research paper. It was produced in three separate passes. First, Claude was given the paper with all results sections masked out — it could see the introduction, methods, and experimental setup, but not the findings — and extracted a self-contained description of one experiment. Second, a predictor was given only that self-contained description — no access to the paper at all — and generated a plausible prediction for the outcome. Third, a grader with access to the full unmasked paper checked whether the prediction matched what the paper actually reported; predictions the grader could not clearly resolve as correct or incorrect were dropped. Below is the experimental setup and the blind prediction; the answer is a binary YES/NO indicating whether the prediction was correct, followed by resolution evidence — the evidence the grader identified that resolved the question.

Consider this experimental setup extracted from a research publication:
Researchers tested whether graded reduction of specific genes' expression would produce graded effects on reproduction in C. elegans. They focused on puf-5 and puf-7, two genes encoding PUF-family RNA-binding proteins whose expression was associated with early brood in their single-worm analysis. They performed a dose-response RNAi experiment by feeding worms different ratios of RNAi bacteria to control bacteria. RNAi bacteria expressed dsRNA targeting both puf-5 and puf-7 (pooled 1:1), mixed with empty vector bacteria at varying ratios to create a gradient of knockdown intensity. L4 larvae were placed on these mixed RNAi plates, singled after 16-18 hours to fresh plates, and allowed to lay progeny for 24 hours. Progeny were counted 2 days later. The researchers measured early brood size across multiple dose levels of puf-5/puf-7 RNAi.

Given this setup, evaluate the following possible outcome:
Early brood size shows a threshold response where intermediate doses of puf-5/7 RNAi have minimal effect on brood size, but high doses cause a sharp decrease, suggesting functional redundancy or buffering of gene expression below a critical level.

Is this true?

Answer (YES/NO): NO